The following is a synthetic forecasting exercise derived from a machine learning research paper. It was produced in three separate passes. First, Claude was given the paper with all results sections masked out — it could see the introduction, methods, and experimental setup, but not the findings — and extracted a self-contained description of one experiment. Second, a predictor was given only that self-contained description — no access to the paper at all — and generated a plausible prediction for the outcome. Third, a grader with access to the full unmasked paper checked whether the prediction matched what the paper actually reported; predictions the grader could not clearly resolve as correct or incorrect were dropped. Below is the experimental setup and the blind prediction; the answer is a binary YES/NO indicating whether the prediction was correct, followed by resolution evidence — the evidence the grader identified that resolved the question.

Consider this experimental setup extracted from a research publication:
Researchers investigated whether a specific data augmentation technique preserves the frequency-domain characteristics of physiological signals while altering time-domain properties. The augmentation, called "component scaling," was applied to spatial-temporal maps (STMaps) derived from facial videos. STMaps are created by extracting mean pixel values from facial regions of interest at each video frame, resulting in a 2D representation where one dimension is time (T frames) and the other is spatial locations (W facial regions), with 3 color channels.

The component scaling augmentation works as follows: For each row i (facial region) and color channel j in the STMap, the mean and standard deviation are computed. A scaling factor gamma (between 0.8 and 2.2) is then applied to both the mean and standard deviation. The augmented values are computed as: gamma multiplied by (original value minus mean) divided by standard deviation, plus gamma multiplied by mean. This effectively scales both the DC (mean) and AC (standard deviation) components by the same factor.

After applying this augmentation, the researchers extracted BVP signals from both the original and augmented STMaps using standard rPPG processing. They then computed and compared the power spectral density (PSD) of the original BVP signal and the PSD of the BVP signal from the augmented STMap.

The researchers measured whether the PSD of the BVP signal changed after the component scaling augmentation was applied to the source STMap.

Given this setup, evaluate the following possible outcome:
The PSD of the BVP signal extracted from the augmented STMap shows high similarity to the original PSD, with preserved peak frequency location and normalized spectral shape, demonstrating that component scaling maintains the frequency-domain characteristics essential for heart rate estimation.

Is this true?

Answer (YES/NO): YES